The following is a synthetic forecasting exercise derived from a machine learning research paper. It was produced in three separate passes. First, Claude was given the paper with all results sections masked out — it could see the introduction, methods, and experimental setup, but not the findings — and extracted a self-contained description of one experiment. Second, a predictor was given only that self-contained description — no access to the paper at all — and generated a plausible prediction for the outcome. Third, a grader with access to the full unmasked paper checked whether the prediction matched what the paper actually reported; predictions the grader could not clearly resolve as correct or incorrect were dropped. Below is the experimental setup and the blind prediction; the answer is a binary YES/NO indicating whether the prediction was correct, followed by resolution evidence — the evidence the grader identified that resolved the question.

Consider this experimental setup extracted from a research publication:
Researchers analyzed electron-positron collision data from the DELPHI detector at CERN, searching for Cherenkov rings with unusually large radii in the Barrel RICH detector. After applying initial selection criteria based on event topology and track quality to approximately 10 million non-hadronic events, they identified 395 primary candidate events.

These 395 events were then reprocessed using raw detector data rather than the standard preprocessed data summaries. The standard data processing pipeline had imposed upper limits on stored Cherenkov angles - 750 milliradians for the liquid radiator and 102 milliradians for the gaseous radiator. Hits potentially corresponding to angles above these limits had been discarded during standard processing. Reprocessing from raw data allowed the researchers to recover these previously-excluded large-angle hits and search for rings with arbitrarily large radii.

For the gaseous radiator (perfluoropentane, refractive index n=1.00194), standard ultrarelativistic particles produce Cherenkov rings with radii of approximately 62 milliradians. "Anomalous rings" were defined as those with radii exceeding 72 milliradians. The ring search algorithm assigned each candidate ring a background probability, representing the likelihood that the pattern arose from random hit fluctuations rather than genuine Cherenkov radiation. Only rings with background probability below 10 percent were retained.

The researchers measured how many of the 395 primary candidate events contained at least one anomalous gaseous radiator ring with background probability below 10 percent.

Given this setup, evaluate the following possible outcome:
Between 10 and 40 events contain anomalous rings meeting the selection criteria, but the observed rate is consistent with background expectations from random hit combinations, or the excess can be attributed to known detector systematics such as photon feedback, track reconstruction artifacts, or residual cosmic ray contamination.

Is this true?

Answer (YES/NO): NO